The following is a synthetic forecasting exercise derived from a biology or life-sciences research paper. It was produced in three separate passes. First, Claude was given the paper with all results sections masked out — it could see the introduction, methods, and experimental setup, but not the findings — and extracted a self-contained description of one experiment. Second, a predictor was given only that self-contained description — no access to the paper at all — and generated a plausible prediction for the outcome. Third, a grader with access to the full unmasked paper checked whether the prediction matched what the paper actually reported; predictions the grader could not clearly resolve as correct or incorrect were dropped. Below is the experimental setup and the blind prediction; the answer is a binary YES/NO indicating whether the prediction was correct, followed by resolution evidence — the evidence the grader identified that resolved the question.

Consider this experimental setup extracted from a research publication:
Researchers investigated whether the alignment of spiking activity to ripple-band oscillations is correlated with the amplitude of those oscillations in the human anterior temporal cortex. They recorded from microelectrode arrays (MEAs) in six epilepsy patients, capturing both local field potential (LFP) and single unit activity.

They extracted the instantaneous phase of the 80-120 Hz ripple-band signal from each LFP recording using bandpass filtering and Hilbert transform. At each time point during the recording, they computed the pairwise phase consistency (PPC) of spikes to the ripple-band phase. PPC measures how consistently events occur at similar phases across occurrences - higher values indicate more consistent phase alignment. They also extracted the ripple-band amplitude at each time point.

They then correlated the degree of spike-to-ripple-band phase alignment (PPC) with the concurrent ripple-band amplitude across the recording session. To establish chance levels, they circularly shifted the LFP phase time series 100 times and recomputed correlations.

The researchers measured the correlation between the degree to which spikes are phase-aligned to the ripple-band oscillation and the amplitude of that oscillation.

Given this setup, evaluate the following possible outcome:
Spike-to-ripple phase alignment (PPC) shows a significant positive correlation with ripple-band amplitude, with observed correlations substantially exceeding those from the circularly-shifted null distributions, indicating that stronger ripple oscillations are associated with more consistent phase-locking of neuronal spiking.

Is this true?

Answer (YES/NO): YES